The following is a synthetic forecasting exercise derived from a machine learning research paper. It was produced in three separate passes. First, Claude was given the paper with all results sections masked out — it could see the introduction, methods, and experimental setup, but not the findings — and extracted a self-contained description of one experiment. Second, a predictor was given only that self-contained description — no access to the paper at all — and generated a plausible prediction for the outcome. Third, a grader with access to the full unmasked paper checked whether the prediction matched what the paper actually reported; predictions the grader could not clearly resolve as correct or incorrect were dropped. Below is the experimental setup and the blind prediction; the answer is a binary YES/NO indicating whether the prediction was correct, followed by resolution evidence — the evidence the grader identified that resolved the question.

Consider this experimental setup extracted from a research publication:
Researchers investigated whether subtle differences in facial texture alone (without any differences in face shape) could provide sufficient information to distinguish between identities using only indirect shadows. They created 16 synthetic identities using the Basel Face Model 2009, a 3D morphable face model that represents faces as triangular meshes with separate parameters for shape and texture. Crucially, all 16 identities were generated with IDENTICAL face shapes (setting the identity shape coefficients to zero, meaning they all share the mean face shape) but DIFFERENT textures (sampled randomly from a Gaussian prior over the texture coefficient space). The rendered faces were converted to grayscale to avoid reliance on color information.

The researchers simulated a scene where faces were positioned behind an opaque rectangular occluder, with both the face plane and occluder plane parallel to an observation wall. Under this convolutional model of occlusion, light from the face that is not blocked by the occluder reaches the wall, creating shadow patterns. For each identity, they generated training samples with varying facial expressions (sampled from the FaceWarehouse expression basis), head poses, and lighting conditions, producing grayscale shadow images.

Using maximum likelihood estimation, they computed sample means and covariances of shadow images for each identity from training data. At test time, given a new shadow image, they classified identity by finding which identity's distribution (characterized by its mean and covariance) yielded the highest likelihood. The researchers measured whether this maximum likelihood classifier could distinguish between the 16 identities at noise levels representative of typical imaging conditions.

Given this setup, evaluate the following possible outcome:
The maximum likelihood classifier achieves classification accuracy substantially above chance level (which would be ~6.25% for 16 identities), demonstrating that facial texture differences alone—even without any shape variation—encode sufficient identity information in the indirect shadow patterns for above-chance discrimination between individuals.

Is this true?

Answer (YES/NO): YES